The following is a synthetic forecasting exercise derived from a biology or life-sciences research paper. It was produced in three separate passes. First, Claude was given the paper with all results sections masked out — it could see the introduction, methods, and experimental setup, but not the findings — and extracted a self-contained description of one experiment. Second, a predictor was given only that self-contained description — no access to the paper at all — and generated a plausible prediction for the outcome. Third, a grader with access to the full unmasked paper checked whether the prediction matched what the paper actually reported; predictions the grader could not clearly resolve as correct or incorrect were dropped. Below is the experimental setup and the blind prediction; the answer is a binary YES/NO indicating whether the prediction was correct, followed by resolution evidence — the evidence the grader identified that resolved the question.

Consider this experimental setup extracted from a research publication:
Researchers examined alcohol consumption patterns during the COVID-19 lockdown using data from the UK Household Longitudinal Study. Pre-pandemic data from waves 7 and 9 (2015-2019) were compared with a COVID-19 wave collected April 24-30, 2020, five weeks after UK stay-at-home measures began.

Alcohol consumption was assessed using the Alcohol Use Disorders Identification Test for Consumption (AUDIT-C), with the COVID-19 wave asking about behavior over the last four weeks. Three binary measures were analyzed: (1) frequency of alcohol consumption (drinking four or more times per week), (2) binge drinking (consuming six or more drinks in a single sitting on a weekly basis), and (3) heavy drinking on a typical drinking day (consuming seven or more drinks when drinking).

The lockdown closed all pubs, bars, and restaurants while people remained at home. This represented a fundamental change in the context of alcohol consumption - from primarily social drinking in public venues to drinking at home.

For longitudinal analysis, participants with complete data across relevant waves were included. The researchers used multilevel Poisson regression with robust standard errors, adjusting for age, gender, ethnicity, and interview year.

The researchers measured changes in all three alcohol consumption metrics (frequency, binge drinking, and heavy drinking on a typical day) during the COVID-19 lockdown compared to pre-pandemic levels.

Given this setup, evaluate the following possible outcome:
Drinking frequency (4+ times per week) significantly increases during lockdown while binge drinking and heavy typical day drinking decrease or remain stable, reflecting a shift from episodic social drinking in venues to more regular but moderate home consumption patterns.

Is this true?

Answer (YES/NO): NO